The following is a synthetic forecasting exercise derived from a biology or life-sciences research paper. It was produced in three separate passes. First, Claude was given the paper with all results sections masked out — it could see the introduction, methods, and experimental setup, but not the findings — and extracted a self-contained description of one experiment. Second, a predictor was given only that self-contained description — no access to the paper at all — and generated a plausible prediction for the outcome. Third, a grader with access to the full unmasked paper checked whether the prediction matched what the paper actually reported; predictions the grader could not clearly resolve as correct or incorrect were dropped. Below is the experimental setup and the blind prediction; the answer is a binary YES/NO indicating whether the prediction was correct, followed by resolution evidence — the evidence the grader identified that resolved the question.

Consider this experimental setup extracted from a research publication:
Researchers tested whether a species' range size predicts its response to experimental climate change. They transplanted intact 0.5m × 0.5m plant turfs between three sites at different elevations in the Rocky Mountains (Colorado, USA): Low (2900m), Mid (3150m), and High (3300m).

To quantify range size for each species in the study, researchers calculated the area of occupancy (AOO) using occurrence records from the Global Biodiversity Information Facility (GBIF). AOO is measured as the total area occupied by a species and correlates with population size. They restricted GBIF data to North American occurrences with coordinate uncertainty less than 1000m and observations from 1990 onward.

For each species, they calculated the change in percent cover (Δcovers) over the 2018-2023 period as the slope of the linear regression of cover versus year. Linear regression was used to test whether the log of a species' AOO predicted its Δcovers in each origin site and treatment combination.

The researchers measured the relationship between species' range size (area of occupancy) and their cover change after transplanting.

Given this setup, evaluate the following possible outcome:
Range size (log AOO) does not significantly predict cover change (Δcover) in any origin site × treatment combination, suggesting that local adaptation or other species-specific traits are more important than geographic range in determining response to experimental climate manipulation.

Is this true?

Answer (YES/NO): YES